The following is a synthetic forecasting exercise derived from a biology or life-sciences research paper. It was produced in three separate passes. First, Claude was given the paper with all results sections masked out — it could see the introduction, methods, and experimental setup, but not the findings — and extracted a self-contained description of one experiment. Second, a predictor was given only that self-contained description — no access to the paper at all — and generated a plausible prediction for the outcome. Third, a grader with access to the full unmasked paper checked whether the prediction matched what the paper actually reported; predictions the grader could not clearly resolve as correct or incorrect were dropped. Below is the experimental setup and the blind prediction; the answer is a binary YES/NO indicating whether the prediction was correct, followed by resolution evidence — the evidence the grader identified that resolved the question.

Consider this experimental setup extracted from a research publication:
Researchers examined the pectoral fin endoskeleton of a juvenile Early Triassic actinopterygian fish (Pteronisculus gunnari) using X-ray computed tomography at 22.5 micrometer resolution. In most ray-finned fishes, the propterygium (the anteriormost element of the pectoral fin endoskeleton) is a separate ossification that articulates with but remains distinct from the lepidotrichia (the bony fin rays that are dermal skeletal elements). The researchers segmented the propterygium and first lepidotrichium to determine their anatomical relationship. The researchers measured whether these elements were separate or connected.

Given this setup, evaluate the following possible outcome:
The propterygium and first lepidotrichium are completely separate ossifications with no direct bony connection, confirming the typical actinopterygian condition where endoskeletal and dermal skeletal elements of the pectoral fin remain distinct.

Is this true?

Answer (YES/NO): NO